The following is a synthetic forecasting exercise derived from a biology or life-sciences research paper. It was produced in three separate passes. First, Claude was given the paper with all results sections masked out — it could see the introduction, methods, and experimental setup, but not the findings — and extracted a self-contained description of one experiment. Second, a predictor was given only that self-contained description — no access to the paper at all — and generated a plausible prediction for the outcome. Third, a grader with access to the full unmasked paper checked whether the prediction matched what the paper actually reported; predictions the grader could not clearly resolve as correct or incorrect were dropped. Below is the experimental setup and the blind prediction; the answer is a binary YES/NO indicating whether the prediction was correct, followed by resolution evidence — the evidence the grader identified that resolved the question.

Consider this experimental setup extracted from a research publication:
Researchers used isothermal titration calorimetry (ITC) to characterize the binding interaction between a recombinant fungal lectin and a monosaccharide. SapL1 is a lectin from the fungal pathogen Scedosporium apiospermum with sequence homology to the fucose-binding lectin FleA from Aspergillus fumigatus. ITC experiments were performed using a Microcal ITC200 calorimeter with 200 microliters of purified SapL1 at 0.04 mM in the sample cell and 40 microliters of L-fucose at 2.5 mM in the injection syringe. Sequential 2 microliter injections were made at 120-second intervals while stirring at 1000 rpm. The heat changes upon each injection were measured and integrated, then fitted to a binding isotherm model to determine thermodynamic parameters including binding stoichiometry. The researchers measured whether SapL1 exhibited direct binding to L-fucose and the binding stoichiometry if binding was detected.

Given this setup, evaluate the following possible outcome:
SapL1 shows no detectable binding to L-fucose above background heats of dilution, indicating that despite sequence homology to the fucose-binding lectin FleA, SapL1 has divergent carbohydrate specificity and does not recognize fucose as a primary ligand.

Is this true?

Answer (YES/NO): NO